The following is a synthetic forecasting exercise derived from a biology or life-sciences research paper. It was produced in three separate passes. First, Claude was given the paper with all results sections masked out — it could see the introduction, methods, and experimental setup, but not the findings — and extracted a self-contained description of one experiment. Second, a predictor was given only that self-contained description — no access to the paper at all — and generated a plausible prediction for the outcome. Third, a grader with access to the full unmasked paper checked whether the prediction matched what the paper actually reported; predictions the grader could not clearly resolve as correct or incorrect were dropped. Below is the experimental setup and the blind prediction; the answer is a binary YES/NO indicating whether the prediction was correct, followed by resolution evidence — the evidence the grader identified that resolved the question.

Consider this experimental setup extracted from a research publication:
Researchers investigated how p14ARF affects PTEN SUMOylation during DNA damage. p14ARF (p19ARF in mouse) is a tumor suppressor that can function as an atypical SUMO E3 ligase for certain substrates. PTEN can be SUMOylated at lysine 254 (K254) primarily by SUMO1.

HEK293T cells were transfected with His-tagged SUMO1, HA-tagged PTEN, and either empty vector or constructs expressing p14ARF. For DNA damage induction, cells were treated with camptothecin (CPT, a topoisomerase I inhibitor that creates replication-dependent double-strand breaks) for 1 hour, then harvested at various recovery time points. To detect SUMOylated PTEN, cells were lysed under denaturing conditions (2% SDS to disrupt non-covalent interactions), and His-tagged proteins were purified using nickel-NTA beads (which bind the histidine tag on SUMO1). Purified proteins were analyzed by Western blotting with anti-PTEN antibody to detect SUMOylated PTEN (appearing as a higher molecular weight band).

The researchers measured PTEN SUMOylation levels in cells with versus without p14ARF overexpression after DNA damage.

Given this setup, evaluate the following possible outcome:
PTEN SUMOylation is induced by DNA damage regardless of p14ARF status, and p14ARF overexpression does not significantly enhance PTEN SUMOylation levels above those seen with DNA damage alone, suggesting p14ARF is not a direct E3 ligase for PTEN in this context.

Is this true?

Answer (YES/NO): NO